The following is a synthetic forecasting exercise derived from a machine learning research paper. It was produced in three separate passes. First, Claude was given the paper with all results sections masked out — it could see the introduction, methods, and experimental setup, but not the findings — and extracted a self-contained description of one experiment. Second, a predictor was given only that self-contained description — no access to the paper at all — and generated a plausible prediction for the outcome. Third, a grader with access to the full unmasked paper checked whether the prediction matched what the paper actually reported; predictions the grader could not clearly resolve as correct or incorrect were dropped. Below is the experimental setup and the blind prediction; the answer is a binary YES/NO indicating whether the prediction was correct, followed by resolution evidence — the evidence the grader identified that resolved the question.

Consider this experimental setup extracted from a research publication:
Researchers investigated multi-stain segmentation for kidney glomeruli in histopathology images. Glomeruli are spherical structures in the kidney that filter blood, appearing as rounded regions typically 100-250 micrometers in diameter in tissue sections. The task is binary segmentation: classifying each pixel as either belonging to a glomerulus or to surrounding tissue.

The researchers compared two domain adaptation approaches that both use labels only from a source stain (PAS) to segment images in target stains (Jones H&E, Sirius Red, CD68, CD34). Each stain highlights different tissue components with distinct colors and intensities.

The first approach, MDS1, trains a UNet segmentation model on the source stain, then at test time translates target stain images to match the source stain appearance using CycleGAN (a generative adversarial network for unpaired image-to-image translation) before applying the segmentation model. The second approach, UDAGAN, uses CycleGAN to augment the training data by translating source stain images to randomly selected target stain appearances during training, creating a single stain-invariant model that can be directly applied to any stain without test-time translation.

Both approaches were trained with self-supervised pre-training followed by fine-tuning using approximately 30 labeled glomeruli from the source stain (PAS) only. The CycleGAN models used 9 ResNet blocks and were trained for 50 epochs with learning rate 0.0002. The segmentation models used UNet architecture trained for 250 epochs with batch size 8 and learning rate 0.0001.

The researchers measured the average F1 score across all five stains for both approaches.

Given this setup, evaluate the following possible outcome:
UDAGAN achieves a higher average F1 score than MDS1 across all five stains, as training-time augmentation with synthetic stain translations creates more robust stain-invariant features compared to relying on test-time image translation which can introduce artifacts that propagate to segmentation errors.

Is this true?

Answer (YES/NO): YES